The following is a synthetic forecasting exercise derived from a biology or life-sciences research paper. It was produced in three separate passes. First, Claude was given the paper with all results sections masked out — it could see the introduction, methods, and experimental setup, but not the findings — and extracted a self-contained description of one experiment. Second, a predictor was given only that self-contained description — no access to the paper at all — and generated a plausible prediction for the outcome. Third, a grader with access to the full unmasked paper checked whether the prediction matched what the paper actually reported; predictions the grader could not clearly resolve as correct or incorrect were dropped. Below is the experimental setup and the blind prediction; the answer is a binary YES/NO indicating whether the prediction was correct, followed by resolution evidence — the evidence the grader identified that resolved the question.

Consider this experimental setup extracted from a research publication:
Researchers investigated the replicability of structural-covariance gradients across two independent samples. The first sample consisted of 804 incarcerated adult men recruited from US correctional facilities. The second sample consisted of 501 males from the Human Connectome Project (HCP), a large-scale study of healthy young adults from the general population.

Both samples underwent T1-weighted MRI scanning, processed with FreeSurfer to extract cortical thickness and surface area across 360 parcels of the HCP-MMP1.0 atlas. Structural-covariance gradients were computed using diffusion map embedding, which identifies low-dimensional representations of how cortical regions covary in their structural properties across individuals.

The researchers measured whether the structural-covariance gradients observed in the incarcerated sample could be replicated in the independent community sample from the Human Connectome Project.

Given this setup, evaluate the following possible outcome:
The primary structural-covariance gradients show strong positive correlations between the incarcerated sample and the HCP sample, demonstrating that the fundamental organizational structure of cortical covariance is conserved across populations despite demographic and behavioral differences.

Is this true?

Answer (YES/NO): YES